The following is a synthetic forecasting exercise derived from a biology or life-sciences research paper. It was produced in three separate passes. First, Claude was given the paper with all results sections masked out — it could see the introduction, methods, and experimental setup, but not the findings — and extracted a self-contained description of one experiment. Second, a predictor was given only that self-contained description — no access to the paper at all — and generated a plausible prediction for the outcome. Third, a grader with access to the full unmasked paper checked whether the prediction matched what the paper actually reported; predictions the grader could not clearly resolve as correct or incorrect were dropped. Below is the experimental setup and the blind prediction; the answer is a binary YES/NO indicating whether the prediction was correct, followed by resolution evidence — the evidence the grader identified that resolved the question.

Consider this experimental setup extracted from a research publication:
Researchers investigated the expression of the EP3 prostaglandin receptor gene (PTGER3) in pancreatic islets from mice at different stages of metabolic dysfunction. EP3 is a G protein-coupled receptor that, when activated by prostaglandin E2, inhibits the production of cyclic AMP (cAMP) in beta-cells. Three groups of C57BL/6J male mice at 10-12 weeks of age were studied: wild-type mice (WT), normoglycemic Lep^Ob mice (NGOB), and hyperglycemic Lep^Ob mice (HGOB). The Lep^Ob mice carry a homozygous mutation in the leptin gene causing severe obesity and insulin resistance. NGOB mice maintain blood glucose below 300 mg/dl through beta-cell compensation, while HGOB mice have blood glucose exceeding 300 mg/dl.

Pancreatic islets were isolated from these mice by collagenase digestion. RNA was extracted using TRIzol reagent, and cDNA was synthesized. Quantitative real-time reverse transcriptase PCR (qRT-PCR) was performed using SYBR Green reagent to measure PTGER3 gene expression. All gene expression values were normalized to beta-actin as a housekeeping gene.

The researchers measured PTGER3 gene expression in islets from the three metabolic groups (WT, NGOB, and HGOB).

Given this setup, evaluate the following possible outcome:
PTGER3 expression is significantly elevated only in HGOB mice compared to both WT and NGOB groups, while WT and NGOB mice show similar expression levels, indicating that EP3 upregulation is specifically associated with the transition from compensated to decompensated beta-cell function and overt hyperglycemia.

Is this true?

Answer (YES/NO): NO